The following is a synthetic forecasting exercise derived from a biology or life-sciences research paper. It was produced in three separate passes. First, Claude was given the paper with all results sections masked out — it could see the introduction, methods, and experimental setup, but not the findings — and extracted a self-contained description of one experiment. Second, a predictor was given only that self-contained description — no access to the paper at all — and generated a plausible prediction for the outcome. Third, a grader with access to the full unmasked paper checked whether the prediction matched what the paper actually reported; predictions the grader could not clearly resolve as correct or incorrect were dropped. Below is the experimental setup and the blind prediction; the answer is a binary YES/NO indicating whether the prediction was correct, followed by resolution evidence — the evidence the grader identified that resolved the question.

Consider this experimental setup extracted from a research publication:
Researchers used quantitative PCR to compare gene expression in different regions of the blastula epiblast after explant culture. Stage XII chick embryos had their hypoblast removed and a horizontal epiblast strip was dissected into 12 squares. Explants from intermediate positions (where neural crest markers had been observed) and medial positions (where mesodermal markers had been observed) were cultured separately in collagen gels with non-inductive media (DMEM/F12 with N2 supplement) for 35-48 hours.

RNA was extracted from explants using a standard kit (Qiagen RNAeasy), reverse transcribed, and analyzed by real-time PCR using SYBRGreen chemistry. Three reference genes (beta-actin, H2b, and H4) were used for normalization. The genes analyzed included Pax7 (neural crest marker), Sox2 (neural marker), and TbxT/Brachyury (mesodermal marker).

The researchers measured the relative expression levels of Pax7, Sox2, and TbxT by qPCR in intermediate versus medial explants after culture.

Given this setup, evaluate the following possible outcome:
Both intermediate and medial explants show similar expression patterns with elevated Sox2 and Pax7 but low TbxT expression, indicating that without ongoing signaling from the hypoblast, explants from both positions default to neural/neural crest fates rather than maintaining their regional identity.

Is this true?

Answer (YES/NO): NO